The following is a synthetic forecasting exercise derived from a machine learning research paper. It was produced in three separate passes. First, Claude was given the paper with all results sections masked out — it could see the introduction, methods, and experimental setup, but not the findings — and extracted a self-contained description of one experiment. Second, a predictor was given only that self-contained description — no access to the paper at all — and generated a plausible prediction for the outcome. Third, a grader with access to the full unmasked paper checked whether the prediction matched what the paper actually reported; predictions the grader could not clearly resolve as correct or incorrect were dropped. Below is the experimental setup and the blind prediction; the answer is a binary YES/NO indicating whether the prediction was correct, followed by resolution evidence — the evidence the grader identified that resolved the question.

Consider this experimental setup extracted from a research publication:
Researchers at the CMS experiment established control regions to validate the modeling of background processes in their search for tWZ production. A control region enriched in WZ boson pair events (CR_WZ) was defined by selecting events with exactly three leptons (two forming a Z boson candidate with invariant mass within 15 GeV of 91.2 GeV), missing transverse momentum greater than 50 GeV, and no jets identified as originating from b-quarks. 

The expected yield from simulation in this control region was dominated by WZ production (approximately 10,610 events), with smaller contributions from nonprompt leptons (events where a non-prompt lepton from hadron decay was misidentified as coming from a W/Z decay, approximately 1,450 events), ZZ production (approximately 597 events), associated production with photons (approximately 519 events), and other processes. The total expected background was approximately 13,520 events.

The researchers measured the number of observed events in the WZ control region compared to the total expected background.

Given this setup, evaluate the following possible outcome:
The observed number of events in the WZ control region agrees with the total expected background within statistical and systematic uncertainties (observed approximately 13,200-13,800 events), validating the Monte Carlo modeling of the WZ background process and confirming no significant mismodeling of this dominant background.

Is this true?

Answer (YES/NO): NO